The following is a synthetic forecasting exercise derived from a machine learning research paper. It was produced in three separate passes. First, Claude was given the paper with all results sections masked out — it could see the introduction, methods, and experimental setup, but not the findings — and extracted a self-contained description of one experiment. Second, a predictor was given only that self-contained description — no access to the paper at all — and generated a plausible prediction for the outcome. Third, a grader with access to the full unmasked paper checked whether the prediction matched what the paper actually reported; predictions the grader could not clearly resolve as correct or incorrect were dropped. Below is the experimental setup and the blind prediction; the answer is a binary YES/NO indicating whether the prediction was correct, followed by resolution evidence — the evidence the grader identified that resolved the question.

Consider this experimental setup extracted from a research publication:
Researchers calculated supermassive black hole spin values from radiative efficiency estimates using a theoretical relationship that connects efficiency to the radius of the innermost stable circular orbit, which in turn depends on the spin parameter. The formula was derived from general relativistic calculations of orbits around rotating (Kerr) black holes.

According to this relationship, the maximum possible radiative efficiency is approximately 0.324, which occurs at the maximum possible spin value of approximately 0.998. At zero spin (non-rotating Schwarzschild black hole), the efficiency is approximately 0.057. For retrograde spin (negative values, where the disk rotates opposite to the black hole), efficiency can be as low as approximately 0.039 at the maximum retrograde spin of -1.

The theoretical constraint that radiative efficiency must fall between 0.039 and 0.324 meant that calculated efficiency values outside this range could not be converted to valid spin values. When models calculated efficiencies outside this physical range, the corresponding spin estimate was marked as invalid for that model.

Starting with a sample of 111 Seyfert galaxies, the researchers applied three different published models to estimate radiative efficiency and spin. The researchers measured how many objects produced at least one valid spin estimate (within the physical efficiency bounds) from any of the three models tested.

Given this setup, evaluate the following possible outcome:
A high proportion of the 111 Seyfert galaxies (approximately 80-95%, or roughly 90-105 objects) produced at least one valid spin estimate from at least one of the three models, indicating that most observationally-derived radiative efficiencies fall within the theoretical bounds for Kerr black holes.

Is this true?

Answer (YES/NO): NO